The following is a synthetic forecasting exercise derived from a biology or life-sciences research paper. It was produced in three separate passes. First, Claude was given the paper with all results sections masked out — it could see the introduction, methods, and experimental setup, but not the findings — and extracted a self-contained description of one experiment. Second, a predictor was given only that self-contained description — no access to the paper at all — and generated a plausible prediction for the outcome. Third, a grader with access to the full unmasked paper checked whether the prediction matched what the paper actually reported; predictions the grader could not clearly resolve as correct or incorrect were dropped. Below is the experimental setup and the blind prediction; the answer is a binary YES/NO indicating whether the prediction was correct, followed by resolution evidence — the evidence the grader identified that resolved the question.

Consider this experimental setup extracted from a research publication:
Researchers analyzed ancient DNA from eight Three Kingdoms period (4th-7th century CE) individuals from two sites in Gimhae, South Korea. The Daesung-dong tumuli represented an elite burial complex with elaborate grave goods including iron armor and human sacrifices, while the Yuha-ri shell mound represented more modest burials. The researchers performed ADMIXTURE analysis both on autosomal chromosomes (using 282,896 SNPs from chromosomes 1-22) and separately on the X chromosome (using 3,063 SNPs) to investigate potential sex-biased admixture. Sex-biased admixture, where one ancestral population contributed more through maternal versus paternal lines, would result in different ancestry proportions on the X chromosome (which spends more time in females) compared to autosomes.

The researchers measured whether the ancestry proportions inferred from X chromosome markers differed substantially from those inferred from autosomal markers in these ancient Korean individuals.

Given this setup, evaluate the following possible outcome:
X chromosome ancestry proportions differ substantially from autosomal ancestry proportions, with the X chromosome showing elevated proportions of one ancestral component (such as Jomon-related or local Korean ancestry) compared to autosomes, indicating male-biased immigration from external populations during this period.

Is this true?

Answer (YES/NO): NO